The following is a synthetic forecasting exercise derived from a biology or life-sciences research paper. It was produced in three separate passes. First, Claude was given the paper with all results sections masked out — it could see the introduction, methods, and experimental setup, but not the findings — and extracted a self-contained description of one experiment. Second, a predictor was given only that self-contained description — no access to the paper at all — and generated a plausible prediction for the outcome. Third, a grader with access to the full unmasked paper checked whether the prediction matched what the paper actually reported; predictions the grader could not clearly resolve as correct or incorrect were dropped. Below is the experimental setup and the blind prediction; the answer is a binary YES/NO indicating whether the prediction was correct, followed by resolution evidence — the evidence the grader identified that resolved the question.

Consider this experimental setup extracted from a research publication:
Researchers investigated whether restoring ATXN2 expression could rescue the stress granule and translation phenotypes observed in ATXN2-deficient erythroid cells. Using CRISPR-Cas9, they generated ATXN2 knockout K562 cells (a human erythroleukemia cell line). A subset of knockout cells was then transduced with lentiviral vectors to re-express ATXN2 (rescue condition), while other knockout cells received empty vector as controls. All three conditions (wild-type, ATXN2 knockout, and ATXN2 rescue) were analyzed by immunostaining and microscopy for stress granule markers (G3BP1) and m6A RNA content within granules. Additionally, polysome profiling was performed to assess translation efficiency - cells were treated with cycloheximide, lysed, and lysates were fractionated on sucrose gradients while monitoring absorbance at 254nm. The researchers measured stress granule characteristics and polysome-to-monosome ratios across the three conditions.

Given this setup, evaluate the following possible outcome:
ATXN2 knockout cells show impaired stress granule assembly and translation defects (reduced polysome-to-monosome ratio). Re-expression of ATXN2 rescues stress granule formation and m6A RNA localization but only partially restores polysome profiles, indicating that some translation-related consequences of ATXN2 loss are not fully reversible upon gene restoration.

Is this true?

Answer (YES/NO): NO